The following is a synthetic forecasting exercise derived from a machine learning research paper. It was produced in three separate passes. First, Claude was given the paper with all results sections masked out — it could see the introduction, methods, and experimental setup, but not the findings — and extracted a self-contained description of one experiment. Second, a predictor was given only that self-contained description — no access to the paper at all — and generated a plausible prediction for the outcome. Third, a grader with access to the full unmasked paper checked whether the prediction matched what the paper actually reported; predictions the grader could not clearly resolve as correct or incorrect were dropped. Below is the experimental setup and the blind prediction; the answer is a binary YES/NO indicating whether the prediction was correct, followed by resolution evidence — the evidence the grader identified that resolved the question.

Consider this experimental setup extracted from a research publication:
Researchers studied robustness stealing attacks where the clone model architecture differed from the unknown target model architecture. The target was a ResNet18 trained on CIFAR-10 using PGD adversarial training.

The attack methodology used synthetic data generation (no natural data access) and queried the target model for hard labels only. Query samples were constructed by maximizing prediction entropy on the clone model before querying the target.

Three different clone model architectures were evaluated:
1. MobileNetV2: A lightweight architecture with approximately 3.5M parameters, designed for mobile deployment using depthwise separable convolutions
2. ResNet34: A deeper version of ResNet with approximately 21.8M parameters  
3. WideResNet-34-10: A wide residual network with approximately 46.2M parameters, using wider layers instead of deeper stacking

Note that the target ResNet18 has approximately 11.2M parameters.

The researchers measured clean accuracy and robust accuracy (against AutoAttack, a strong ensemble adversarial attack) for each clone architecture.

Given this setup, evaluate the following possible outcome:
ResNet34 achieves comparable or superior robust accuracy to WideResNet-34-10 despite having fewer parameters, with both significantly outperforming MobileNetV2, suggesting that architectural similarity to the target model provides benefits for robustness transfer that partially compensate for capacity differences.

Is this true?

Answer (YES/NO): YES